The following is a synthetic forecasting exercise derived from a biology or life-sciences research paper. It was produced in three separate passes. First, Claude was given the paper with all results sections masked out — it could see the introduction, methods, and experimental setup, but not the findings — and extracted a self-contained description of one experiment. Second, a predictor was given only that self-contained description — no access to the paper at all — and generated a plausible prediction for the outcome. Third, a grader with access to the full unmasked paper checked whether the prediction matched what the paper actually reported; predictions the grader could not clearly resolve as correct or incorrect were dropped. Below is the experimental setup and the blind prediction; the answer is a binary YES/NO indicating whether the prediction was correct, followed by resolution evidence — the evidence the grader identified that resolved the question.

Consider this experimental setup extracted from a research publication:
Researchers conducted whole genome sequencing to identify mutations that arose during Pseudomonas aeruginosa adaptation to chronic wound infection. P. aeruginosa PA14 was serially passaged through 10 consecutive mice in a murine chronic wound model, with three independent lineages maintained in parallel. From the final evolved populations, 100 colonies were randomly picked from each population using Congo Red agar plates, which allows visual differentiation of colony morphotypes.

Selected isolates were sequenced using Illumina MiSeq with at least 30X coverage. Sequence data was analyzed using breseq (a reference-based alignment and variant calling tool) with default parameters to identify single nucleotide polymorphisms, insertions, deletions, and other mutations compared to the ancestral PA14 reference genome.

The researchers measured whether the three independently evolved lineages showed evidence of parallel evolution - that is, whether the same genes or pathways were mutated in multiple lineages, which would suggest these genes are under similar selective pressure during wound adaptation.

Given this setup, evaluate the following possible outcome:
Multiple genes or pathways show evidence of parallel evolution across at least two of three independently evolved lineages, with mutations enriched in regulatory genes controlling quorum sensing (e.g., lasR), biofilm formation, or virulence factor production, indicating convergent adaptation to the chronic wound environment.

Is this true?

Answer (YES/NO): YES